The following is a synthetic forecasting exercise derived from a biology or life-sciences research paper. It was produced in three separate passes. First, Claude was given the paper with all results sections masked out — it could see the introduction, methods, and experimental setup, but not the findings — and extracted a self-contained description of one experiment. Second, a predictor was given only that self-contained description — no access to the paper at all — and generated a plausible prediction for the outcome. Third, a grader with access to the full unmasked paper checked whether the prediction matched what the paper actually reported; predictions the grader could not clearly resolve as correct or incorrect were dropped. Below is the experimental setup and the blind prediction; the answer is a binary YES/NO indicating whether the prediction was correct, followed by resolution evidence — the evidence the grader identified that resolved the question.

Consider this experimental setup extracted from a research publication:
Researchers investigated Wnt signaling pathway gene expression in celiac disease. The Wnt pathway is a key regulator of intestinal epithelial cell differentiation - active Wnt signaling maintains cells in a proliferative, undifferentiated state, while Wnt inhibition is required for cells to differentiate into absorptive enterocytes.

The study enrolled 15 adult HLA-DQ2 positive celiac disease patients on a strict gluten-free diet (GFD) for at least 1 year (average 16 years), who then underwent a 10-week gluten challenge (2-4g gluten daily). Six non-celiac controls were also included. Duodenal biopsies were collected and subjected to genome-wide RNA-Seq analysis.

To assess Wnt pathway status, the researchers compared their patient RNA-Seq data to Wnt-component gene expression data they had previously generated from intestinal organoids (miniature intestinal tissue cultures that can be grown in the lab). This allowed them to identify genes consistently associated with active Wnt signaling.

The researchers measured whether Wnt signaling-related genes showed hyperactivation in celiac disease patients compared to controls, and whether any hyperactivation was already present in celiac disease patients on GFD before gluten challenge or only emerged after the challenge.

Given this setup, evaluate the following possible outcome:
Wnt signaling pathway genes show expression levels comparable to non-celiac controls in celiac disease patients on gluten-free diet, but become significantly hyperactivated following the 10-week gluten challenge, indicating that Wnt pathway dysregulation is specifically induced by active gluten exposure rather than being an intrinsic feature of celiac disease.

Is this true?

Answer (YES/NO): NO